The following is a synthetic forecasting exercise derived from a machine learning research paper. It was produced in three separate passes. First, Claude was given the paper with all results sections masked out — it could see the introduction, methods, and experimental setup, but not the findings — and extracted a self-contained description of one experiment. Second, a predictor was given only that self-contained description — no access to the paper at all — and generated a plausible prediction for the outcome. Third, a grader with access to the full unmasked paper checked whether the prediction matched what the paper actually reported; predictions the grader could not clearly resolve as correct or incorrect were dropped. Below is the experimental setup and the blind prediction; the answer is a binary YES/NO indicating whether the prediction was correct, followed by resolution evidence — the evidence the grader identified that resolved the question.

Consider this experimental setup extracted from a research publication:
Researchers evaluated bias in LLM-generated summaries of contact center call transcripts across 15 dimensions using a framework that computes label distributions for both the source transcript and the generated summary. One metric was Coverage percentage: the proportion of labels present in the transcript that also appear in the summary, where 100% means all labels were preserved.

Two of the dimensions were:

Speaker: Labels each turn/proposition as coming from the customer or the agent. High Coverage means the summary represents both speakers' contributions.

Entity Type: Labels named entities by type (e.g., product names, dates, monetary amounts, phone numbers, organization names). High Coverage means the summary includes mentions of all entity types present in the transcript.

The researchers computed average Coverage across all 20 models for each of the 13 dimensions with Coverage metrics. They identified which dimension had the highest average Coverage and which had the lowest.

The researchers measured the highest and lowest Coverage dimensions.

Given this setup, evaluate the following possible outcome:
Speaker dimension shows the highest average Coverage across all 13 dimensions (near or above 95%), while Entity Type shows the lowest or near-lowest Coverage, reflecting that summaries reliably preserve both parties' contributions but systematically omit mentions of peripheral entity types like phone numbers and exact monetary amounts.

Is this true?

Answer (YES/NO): YES